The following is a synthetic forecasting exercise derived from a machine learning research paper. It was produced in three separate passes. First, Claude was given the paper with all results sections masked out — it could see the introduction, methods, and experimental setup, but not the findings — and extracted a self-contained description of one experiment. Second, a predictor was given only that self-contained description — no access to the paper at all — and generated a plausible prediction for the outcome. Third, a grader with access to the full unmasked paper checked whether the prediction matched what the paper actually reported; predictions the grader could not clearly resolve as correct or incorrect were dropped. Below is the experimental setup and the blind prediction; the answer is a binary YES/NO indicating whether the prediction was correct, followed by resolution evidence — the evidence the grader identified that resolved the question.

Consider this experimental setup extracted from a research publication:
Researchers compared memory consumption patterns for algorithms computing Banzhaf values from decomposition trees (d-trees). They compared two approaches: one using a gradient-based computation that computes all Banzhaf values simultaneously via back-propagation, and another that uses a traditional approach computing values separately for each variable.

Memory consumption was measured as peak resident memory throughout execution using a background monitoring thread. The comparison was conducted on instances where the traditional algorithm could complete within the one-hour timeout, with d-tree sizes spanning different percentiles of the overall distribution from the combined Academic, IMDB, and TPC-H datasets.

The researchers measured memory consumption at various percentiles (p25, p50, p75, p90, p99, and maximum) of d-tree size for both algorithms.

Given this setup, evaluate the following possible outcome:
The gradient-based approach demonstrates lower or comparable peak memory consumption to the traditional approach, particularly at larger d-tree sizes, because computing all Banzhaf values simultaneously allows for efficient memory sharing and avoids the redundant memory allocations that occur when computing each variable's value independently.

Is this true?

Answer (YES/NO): YES